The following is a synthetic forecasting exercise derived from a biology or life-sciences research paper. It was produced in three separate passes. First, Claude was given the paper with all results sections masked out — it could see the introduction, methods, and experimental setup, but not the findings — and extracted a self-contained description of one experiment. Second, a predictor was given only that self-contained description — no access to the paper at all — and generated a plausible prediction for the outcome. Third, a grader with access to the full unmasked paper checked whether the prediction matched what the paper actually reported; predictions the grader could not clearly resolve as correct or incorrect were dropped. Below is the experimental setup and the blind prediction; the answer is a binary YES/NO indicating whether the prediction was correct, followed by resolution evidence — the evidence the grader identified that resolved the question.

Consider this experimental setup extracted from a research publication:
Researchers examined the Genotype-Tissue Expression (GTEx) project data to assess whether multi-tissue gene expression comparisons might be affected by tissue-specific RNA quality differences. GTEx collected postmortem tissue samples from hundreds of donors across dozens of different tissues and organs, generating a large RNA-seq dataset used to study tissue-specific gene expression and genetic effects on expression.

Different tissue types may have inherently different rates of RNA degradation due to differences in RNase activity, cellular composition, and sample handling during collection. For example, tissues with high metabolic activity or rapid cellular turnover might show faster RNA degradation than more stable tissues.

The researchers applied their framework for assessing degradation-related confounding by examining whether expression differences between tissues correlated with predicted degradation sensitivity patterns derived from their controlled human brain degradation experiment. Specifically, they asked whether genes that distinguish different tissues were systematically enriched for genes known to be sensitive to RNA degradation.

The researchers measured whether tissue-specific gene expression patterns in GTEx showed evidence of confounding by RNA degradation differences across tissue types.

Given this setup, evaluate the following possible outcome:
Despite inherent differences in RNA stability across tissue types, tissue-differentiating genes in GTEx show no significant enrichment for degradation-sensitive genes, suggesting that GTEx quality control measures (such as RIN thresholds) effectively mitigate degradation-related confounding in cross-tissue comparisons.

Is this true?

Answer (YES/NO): NO